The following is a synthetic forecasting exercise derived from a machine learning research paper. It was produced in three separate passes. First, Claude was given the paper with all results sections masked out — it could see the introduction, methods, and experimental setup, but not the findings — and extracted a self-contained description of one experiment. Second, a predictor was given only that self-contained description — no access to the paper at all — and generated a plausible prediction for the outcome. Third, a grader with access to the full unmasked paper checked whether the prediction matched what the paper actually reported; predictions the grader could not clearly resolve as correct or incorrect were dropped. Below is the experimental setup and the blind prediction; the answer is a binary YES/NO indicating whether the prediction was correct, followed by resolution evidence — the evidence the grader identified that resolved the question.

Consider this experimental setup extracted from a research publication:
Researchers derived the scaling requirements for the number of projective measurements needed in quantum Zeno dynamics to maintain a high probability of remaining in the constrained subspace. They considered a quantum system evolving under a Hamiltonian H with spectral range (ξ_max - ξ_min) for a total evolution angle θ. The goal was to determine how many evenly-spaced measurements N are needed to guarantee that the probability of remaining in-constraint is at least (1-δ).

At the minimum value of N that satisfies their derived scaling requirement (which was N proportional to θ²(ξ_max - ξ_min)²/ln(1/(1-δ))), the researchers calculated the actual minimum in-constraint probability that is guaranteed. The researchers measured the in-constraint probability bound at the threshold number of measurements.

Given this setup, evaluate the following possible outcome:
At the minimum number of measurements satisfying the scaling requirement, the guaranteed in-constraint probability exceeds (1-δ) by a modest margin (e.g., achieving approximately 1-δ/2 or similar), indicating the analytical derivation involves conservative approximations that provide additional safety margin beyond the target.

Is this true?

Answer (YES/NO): NO